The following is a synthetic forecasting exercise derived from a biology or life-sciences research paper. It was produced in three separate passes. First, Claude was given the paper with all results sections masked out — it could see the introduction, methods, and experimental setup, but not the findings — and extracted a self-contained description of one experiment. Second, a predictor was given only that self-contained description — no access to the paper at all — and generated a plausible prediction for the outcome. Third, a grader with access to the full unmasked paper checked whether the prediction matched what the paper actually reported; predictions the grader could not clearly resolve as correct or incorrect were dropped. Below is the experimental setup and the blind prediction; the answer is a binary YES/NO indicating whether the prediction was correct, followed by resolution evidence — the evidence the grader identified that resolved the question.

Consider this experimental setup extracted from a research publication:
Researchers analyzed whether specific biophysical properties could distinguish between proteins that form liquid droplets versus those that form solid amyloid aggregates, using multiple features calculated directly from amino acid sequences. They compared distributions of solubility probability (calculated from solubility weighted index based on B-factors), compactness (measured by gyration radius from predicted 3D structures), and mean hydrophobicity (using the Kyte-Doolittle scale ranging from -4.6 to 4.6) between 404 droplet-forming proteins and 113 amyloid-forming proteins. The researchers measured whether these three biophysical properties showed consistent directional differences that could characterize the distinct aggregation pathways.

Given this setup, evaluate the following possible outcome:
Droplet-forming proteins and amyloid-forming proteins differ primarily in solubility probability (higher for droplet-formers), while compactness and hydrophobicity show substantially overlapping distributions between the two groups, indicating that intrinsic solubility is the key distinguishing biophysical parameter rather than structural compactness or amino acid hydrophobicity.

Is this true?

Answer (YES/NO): NO